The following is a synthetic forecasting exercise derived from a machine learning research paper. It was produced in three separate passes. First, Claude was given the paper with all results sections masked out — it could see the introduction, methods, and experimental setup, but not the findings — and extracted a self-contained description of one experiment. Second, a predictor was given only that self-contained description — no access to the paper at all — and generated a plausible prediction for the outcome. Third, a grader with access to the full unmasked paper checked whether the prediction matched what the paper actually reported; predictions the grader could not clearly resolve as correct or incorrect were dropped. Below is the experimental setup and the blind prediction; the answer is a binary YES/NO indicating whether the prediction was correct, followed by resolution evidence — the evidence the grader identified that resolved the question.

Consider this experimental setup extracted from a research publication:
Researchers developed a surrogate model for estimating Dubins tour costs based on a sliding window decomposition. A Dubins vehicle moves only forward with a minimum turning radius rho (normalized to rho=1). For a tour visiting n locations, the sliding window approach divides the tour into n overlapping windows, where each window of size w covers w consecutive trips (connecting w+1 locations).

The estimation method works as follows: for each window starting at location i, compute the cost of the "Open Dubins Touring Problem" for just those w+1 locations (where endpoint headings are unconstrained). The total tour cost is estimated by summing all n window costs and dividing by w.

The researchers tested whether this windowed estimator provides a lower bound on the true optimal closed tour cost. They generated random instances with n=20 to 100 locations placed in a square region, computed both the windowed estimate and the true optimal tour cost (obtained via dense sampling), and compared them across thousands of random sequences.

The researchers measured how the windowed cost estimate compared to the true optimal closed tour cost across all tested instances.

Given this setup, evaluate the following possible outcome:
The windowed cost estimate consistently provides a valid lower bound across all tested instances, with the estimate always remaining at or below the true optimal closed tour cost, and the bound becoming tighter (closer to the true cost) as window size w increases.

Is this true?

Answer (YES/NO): YES